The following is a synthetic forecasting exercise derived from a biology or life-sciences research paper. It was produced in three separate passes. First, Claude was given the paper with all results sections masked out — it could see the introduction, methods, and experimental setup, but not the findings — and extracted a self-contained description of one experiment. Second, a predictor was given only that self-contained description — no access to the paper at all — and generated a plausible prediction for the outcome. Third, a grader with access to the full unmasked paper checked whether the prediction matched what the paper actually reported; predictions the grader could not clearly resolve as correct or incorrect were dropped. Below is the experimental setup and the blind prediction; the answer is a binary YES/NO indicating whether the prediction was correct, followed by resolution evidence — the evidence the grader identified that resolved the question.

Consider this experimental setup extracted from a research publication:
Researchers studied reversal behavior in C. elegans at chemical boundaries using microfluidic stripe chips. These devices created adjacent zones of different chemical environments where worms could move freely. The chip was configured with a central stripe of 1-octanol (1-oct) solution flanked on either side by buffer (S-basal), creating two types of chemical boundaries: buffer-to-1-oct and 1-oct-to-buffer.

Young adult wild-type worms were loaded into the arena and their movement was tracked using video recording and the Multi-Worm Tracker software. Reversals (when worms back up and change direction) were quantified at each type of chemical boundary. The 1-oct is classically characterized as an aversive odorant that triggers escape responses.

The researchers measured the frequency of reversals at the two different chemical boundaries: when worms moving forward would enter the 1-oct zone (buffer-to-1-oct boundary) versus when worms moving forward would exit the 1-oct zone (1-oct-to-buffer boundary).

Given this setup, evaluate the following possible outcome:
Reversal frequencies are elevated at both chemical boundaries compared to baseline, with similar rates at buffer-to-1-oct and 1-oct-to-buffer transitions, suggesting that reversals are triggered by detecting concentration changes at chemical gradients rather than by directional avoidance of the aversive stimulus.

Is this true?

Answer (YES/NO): NO